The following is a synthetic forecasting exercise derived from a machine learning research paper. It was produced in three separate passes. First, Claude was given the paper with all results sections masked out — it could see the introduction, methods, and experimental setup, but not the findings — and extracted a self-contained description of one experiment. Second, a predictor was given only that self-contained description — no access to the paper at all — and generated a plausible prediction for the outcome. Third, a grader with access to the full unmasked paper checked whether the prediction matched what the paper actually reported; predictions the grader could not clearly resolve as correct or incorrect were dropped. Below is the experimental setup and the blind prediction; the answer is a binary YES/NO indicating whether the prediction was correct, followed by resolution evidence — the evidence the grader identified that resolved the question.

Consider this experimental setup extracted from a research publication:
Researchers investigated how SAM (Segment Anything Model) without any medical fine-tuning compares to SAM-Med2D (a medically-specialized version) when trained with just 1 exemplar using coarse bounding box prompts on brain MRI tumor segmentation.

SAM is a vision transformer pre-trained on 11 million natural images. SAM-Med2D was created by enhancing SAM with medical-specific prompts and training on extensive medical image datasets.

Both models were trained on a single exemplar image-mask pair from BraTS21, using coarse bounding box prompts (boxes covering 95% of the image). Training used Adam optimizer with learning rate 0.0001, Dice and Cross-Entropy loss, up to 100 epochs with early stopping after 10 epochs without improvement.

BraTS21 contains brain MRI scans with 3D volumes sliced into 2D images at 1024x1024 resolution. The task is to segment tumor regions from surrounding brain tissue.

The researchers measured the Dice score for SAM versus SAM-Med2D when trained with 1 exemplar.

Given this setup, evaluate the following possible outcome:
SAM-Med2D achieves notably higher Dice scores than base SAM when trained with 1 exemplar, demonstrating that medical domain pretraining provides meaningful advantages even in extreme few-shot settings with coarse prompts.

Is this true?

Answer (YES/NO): NO